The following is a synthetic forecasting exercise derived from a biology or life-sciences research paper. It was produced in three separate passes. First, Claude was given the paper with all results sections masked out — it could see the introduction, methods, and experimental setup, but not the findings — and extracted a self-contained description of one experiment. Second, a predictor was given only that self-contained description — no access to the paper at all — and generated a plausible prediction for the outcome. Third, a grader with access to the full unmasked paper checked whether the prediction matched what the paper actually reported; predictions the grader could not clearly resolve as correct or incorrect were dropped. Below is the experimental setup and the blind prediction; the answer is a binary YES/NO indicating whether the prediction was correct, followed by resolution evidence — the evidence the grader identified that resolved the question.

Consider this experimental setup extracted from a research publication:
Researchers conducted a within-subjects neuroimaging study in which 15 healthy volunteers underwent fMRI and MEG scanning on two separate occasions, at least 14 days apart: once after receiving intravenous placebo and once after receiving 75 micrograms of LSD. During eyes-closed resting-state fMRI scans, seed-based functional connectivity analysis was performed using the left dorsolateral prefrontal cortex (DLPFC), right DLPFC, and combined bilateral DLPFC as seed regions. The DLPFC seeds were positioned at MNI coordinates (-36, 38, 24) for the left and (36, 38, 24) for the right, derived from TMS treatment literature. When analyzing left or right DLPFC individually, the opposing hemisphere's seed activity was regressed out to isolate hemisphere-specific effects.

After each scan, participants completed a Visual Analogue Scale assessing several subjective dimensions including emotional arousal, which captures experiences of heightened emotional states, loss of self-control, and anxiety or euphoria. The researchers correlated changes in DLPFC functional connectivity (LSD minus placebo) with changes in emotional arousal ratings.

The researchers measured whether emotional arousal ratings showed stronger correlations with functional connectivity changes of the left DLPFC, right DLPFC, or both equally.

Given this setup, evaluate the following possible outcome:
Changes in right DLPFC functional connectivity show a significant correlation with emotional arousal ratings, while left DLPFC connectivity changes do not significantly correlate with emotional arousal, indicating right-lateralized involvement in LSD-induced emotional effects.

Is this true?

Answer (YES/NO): YES